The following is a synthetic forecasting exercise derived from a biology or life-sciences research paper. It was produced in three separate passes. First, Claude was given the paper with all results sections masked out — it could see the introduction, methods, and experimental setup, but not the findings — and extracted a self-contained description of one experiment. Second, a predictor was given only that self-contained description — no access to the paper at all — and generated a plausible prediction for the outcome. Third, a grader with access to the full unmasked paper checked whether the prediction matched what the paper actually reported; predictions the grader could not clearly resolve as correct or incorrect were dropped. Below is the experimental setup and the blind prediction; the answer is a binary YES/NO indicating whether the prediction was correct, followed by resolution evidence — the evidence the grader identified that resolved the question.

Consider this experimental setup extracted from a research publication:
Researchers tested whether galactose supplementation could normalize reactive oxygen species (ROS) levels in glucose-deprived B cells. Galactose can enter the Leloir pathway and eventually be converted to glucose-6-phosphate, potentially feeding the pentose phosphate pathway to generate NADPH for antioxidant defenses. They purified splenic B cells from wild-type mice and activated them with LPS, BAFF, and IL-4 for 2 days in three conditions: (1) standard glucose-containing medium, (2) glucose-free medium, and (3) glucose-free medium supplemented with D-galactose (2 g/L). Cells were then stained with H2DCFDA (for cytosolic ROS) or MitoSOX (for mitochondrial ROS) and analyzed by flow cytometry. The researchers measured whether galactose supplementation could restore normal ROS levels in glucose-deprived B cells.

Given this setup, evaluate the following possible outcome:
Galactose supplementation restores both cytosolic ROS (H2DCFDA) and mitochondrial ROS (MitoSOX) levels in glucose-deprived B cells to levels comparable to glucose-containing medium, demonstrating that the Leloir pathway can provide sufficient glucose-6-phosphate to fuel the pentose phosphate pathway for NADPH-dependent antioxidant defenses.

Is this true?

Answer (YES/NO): YES